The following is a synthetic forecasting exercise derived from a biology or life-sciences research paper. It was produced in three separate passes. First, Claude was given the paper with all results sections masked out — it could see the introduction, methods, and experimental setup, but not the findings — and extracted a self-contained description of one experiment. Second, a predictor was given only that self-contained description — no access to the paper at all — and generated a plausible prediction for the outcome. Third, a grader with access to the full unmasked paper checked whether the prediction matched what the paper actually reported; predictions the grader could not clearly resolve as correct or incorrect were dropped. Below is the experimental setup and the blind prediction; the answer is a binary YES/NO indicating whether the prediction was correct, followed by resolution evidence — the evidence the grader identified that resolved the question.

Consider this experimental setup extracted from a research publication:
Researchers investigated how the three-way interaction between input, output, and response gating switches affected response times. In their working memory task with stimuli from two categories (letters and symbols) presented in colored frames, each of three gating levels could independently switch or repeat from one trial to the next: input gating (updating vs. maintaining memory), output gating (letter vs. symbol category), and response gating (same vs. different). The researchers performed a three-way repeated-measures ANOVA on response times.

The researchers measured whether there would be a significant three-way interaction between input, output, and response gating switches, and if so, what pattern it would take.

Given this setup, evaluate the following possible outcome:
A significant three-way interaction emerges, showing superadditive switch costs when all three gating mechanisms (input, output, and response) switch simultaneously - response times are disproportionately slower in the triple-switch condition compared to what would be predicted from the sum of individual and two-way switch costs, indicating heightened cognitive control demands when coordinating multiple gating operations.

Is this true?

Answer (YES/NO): NO